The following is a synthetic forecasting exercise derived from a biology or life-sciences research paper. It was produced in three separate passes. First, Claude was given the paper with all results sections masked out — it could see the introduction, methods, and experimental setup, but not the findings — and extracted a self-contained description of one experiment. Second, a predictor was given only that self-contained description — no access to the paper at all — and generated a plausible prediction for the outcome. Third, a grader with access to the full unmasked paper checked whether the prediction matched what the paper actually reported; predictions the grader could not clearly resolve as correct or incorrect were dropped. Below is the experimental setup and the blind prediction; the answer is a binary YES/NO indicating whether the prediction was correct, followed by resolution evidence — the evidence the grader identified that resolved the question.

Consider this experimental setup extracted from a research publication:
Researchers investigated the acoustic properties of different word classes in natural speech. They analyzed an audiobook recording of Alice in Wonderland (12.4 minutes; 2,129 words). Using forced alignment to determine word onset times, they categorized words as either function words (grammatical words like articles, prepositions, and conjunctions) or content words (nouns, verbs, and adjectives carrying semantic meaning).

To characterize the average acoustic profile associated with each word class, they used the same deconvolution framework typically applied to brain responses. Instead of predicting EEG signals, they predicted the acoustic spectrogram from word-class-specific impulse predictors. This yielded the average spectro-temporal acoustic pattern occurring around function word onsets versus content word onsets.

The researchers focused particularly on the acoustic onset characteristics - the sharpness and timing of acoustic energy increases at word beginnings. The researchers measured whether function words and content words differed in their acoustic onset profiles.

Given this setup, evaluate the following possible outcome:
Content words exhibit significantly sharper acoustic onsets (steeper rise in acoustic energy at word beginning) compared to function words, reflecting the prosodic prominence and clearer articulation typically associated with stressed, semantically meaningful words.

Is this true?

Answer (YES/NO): NO